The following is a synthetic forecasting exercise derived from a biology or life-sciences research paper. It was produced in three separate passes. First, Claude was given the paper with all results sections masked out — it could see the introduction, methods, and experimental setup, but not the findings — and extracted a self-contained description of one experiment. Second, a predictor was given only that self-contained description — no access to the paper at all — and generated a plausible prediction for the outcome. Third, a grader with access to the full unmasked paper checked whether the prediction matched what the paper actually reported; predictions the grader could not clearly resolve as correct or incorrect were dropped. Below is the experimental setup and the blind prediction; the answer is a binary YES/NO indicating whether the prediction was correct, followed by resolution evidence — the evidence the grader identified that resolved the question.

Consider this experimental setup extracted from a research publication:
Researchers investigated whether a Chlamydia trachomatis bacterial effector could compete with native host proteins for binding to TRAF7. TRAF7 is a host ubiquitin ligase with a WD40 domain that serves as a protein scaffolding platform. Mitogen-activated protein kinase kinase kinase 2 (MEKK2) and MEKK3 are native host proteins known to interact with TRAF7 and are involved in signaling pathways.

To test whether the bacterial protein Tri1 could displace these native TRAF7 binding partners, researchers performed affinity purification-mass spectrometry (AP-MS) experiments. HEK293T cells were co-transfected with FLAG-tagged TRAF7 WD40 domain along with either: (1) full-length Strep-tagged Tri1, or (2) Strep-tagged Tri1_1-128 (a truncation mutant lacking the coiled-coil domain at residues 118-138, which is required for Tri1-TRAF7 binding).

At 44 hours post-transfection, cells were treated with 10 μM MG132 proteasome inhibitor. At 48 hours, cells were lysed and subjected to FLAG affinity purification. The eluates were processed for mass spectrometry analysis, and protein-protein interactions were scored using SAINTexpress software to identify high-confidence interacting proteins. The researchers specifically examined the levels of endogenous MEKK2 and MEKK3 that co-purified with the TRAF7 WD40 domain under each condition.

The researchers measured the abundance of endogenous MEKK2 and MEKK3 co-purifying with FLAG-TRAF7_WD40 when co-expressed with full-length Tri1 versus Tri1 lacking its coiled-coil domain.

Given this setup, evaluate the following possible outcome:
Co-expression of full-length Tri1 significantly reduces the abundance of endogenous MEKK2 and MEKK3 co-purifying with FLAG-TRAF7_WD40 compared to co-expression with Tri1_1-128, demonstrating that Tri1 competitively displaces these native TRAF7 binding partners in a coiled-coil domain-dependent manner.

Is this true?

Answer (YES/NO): NO